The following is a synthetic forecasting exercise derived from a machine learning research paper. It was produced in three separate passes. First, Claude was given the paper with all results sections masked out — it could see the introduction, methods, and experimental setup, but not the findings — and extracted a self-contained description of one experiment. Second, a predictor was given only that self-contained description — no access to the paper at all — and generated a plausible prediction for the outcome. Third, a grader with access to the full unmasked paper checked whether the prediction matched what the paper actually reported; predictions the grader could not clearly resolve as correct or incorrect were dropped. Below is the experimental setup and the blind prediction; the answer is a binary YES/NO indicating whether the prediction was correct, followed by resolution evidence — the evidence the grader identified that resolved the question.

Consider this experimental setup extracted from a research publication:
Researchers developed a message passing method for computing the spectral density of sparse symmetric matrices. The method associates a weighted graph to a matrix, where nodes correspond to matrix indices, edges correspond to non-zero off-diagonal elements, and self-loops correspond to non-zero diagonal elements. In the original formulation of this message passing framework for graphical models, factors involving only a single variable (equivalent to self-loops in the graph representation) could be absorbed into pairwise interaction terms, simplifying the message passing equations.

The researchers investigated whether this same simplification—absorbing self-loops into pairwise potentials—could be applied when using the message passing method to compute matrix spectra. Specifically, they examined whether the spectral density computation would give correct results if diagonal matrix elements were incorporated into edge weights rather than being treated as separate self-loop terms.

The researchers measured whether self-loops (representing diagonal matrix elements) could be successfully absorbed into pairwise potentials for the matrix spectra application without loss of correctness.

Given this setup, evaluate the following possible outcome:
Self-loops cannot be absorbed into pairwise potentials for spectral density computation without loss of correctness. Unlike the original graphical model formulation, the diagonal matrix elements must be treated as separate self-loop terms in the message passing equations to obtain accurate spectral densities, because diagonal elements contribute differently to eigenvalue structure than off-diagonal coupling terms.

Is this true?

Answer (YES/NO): YES